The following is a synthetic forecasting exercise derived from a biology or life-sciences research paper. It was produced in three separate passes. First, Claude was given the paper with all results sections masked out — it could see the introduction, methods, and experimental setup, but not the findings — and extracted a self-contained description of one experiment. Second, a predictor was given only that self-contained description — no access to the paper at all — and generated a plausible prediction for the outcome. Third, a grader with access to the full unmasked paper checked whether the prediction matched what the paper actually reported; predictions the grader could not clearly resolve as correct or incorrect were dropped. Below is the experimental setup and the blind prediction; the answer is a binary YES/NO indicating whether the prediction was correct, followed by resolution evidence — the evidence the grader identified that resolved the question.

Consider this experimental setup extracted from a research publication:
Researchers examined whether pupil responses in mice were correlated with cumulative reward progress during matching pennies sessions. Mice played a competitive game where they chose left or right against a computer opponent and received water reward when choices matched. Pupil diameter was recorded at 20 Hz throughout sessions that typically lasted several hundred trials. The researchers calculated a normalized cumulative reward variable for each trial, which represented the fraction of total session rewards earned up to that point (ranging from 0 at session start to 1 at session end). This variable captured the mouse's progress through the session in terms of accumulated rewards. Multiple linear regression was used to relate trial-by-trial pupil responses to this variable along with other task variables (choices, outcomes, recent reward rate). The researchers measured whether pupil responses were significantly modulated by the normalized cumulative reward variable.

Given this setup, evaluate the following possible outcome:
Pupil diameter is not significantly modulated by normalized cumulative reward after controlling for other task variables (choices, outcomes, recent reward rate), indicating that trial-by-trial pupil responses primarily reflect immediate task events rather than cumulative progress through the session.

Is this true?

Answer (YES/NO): NO